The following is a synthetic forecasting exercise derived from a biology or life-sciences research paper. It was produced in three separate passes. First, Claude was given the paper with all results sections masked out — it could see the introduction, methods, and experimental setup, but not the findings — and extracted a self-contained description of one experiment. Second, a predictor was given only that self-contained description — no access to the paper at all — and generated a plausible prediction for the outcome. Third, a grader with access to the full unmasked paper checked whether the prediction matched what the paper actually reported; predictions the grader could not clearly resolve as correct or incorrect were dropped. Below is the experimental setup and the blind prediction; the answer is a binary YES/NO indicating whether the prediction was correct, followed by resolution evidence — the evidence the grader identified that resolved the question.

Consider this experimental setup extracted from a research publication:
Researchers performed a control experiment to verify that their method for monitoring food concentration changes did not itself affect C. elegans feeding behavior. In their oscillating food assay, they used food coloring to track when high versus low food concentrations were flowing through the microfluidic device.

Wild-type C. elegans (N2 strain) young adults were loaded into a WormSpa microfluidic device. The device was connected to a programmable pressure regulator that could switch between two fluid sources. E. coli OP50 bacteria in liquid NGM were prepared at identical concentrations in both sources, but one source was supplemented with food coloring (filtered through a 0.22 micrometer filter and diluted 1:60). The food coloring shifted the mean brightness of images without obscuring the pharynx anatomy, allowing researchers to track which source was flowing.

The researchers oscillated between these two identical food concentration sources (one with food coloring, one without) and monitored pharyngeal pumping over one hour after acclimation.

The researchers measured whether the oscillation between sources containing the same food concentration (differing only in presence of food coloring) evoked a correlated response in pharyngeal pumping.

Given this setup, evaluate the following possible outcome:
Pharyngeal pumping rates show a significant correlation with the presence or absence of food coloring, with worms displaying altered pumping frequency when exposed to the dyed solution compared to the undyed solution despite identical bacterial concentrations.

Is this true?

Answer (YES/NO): NO